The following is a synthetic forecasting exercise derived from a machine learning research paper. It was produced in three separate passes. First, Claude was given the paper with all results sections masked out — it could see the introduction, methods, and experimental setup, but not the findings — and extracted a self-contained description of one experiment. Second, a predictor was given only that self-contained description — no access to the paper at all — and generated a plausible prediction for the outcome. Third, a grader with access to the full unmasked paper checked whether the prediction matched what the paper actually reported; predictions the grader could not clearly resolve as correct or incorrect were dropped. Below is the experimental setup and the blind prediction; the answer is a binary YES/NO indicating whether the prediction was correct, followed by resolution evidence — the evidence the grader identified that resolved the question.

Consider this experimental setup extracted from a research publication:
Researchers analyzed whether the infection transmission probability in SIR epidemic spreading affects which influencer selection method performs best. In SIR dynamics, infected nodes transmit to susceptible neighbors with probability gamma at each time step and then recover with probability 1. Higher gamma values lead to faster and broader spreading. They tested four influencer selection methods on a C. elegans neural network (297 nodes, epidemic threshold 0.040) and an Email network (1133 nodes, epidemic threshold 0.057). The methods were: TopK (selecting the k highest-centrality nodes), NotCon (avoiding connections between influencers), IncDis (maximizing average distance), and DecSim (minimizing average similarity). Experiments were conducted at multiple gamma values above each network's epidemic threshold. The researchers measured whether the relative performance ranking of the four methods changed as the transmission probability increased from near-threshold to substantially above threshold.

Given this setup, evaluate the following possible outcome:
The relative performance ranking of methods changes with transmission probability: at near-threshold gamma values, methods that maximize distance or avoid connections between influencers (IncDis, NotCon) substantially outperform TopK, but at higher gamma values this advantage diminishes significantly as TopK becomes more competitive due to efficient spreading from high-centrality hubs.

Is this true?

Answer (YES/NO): NO